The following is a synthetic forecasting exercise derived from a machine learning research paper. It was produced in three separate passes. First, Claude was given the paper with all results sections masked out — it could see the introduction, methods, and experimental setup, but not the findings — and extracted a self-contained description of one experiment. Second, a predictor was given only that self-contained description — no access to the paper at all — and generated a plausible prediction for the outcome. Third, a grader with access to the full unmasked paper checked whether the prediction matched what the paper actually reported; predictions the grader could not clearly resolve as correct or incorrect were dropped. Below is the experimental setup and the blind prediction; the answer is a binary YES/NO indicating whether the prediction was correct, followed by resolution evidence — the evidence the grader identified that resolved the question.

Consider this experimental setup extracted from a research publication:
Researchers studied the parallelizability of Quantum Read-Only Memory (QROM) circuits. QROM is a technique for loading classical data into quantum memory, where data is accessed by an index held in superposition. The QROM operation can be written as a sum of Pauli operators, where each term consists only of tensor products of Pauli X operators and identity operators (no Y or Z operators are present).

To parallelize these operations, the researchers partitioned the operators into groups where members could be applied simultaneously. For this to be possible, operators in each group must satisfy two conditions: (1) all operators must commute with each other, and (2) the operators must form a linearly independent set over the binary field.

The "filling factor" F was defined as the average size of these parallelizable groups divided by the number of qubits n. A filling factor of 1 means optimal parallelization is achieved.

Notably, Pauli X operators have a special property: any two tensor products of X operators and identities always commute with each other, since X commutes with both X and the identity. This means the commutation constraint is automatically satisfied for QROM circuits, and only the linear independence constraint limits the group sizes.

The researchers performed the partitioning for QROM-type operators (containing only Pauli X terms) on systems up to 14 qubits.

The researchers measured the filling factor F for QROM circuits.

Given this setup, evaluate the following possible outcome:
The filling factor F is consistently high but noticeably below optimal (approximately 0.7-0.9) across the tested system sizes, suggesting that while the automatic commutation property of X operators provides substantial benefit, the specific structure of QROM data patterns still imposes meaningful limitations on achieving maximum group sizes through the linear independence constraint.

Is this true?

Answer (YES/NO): NO